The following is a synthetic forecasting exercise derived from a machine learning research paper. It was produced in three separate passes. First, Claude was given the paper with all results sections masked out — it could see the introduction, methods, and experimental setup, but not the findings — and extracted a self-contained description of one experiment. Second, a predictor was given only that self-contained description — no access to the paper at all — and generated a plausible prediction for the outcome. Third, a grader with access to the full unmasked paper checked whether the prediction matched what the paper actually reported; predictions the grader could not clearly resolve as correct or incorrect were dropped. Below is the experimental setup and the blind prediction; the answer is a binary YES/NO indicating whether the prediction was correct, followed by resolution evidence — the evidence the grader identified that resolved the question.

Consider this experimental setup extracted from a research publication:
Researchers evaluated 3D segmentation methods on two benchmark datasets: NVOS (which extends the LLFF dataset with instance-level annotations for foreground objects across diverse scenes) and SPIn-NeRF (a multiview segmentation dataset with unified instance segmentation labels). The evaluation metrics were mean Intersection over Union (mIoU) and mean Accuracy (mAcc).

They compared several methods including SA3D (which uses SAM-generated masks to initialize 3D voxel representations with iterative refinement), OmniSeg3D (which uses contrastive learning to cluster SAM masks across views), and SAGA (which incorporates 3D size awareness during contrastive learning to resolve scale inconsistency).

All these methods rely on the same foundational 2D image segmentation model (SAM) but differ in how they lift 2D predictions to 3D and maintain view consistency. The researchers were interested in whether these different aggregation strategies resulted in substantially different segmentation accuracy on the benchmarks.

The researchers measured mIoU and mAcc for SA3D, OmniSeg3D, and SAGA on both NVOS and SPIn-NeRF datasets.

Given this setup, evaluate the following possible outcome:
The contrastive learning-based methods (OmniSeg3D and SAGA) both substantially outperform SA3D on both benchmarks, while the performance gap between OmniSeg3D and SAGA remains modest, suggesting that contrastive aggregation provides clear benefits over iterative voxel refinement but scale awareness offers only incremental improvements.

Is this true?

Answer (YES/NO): NO